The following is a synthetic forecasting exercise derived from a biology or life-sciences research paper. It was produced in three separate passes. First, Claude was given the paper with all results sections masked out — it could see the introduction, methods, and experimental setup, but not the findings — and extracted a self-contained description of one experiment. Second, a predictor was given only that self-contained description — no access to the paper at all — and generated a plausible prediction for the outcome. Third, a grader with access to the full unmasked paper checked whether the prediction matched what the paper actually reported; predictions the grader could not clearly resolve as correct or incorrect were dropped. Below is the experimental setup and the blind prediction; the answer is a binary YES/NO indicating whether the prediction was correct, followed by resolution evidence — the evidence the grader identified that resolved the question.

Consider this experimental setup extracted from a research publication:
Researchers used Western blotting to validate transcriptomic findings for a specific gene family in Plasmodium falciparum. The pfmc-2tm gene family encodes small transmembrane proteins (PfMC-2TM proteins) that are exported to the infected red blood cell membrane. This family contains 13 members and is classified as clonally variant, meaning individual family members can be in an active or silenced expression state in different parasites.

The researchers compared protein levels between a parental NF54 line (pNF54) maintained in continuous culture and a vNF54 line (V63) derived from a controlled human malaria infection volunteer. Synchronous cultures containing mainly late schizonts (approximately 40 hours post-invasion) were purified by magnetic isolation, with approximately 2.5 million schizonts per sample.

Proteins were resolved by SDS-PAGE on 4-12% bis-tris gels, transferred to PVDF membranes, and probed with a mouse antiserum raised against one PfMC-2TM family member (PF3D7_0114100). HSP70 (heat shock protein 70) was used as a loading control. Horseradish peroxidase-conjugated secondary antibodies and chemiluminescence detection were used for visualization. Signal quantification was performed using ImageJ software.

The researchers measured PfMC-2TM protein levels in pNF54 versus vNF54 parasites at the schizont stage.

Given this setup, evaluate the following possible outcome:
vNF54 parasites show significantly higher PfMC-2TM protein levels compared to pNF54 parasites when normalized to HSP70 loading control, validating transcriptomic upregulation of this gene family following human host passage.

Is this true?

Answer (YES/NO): YES